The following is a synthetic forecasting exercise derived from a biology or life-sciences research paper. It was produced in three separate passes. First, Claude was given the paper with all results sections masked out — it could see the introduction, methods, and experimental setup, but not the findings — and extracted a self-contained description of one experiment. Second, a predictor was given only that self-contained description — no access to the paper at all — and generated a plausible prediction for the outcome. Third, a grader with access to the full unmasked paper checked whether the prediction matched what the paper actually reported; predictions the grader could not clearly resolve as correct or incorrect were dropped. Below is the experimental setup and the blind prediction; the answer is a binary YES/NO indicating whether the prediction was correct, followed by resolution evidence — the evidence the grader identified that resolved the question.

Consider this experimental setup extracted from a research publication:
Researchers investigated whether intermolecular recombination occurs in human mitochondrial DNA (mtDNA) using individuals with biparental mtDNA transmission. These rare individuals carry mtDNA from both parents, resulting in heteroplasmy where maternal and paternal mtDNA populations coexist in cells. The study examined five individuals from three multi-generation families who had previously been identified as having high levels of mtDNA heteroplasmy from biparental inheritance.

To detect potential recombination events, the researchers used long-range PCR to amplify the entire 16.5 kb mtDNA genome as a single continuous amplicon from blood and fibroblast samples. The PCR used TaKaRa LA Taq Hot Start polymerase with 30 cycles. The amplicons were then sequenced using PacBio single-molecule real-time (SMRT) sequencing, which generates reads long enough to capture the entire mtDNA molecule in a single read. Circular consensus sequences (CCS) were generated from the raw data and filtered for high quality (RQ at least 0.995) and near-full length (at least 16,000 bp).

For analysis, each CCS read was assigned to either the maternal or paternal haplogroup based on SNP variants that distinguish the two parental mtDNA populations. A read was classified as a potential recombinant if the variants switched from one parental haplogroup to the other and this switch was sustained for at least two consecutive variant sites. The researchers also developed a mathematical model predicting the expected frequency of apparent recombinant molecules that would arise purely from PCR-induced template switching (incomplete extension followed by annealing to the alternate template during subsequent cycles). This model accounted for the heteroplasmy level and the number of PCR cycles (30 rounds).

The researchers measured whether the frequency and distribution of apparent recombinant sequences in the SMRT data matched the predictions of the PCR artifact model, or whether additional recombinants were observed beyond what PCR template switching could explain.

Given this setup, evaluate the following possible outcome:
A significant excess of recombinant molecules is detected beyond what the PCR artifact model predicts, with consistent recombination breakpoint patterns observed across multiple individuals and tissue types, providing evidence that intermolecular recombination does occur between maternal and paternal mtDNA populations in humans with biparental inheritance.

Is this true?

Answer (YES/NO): NO